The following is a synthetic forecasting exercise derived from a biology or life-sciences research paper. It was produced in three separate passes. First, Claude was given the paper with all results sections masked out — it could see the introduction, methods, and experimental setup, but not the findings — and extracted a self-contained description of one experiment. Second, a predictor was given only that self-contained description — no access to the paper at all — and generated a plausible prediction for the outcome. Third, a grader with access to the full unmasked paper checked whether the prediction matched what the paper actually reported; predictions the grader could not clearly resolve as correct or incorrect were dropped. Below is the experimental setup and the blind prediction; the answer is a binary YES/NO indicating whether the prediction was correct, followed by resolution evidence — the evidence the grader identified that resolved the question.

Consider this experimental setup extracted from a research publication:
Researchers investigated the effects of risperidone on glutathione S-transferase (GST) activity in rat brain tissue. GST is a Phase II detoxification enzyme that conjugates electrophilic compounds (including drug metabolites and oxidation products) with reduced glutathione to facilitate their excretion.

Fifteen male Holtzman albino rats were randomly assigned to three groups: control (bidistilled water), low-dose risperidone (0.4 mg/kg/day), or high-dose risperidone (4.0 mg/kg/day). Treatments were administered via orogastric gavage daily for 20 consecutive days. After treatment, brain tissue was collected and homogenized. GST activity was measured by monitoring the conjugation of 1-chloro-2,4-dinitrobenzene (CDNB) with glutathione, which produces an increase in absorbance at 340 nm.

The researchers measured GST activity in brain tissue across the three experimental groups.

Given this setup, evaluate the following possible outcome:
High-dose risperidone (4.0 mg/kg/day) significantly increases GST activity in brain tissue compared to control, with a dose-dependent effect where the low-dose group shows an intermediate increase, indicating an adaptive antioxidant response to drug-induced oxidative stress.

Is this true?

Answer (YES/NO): NO